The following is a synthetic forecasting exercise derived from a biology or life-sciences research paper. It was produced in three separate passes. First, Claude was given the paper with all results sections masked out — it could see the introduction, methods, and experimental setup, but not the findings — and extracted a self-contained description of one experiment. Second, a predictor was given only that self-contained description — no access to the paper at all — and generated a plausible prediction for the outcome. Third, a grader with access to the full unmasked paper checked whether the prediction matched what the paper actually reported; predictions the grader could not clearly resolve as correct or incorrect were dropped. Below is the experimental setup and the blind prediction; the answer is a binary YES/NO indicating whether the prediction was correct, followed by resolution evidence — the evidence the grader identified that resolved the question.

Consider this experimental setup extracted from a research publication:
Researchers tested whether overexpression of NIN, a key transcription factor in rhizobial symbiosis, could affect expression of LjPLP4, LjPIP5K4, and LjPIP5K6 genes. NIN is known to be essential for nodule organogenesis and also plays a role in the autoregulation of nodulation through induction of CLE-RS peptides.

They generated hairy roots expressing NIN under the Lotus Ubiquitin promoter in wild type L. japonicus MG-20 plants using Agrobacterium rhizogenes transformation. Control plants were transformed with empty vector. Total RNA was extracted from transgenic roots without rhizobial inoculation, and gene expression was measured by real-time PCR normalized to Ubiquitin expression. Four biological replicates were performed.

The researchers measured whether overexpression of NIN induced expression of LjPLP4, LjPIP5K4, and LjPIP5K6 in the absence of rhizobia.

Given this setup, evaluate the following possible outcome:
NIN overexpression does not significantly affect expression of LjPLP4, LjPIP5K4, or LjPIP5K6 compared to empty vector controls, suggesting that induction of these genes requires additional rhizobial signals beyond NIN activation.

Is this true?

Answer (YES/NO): NO